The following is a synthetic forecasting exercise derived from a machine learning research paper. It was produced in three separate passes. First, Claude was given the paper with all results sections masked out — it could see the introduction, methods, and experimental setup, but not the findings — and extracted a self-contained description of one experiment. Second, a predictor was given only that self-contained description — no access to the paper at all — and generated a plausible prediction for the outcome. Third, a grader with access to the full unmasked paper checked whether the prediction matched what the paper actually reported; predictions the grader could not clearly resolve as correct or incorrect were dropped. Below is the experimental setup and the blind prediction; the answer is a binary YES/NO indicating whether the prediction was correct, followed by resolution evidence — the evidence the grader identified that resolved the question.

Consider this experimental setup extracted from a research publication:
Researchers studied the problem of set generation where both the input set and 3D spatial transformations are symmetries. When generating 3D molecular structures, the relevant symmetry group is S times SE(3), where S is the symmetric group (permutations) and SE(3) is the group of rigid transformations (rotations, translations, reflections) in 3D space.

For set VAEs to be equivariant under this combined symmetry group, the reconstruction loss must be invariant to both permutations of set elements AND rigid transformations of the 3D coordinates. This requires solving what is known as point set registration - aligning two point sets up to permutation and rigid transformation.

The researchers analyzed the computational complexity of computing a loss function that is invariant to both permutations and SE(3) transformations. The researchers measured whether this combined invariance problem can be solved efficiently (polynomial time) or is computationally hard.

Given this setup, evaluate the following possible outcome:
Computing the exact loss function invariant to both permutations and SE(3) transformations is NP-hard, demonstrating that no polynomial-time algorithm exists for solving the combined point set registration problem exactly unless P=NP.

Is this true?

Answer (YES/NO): YES